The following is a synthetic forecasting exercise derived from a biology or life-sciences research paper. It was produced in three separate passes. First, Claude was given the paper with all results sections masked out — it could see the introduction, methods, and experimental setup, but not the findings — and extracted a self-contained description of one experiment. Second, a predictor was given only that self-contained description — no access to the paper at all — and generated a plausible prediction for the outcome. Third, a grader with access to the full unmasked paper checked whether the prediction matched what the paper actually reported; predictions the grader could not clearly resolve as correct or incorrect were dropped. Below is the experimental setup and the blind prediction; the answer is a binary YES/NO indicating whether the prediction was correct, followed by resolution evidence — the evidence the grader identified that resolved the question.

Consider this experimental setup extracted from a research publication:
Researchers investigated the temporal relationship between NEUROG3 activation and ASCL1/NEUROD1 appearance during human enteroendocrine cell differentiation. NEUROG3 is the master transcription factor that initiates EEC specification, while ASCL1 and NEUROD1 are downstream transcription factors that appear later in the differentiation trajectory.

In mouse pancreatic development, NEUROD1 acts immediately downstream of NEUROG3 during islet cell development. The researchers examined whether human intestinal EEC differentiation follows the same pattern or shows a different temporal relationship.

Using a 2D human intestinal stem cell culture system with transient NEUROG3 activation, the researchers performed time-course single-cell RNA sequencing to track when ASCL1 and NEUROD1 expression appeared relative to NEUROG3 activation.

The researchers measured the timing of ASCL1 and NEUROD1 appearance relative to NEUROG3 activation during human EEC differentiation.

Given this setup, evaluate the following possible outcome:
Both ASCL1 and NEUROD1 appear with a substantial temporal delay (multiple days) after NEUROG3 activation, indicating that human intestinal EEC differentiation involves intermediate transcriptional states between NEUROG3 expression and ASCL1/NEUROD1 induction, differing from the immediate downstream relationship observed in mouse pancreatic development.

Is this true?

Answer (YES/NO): YES